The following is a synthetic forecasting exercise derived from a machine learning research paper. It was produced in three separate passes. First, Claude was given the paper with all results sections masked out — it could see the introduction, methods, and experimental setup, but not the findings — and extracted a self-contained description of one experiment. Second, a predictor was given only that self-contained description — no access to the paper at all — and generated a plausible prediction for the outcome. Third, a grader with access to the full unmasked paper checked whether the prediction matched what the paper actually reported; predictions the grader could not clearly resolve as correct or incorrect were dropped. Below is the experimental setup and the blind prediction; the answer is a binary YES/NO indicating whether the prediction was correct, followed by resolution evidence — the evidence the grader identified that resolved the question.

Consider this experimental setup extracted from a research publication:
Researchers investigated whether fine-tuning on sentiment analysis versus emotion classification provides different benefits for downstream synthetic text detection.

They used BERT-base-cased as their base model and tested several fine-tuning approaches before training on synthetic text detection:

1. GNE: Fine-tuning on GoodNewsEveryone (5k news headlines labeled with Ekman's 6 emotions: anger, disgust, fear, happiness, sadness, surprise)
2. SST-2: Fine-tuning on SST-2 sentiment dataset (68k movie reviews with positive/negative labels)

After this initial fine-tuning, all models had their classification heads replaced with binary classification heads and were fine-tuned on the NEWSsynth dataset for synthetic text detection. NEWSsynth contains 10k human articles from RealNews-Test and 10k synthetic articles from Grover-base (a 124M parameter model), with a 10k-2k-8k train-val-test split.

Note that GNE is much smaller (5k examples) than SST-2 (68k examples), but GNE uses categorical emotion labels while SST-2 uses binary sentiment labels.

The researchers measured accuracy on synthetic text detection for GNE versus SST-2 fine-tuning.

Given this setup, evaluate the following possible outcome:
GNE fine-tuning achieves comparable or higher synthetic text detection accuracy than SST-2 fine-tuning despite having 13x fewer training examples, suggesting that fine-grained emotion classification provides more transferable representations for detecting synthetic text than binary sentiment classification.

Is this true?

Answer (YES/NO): YES